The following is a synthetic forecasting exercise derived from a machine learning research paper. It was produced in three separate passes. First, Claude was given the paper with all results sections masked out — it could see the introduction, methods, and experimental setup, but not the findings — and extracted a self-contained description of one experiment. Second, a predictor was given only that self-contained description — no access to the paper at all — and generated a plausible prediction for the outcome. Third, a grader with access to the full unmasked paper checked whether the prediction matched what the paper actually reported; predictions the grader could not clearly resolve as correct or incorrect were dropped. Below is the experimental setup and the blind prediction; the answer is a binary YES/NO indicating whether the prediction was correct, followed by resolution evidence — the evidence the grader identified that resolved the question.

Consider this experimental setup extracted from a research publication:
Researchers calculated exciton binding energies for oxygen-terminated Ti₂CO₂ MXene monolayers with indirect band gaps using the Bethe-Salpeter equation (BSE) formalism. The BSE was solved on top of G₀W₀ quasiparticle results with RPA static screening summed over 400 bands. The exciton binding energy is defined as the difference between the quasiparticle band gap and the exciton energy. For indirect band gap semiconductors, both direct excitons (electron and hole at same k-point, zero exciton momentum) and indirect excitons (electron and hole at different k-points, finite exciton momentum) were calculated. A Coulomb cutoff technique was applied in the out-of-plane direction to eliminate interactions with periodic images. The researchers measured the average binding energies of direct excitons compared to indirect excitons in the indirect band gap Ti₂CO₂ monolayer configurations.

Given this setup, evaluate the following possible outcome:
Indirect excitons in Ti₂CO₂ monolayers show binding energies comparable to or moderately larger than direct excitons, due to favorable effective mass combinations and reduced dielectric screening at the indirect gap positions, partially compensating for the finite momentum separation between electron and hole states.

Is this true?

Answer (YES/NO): NO